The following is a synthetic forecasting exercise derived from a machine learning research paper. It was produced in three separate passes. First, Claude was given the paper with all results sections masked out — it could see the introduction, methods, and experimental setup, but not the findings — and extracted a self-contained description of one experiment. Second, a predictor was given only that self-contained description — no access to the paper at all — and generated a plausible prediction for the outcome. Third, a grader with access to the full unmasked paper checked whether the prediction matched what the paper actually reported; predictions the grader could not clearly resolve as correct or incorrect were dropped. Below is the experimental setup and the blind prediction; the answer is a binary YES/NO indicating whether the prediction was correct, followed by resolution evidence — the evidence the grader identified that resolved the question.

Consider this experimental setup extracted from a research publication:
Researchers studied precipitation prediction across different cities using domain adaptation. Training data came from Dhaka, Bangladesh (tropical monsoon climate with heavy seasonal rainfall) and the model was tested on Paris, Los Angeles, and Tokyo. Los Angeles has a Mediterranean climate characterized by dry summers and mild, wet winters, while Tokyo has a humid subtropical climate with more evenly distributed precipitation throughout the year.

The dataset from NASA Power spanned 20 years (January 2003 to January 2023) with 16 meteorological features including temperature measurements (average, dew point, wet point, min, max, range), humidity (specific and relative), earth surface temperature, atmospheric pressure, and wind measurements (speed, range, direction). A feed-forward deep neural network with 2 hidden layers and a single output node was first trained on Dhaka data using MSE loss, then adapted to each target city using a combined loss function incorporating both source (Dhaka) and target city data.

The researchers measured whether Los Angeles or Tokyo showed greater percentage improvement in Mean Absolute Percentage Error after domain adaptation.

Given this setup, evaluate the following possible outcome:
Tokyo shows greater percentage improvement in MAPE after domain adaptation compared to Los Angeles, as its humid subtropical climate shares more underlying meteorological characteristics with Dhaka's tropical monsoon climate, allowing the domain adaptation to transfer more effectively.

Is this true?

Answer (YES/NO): YES